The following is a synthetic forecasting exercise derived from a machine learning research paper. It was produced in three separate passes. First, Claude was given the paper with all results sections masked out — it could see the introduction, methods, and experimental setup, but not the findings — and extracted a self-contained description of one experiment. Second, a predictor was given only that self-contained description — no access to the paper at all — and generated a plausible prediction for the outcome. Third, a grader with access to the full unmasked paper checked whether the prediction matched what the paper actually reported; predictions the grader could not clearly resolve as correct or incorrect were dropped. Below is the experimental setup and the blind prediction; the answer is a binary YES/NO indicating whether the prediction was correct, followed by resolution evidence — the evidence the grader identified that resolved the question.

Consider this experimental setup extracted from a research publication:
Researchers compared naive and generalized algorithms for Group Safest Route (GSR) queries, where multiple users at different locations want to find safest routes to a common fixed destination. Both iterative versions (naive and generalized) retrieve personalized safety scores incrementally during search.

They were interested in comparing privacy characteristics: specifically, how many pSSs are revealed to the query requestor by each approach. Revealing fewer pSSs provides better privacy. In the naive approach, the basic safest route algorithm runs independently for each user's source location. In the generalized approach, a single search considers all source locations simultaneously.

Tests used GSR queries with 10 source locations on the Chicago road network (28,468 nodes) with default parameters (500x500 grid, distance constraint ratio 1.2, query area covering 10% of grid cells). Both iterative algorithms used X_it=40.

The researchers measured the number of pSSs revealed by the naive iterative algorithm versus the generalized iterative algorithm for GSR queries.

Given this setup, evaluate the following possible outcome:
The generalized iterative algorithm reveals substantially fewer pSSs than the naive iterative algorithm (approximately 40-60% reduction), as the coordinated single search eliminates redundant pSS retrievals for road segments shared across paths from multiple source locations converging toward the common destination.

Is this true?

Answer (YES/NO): NO